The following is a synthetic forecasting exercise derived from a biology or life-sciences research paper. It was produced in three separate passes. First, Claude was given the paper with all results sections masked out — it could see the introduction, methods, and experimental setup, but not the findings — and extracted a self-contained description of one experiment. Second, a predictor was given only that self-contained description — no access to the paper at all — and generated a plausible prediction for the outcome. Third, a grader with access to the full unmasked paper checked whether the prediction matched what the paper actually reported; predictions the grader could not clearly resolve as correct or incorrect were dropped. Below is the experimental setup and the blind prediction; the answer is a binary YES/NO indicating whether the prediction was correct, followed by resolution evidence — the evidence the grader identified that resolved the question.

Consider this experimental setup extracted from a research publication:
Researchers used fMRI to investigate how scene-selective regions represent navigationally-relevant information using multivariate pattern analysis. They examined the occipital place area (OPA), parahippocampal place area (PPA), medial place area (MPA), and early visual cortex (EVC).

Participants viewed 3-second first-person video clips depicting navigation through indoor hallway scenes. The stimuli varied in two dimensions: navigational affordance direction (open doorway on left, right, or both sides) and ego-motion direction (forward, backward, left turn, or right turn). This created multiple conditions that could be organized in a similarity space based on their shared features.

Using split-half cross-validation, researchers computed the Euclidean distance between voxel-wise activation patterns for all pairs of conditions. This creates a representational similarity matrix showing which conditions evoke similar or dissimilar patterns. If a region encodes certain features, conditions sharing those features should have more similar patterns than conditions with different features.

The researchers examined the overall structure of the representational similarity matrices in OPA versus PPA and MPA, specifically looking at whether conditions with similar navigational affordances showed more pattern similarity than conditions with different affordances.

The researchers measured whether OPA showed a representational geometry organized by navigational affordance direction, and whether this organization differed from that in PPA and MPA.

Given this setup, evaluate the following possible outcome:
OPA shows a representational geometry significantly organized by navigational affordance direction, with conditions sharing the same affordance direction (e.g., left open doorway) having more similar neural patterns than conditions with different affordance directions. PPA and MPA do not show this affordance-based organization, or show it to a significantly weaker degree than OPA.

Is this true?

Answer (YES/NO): YES